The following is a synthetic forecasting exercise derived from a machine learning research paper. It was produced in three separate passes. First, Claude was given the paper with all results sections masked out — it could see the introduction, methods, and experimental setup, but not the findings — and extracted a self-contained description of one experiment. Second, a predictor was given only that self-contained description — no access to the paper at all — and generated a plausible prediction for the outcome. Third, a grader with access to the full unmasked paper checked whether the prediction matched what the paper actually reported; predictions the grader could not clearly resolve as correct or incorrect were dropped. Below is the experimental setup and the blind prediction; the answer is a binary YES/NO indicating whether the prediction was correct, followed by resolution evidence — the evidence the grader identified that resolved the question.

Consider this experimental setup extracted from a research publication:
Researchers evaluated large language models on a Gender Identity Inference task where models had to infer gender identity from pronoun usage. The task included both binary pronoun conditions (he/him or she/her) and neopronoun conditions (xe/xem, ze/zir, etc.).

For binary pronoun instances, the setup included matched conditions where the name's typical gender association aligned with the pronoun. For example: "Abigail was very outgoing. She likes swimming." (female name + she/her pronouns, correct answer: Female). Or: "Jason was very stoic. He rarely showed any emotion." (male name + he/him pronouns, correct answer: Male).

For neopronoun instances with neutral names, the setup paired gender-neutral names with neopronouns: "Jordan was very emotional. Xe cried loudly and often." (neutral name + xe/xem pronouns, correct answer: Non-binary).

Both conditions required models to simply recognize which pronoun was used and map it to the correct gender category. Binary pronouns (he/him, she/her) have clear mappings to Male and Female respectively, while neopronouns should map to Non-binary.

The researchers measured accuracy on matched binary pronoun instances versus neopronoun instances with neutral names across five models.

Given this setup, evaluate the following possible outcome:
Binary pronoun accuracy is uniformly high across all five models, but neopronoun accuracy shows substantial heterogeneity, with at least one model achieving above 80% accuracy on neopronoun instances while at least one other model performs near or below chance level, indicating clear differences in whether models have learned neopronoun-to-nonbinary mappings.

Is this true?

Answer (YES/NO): NO